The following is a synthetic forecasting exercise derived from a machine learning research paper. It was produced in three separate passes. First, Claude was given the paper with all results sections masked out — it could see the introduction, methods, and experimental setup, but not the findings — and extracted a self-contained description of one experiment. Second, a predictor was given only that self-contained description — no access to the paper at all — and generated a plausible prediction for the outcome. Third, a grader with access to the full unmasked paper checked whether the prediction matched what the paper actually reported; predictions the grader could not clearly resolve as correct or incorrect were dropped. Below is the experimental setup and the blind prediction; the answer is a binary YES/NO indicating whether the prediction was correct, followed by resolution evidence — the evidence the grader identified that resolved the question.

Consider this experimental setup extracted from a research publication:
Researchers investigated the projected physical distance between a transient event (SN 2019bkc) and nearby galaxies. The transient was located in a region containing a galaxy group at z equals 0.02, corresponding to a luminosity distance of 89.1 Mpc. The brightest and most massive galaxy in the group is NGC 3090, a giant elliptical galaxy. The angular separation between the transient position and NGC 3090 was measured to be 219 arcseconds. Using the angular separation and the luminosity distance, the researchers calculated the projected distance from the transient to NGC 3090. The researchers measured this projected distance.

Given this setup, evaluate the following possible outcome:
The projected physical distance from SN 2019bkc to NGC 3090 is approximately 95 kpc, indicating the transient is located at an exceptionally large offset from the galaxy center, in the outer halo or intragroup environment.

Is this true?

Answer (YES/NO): YES